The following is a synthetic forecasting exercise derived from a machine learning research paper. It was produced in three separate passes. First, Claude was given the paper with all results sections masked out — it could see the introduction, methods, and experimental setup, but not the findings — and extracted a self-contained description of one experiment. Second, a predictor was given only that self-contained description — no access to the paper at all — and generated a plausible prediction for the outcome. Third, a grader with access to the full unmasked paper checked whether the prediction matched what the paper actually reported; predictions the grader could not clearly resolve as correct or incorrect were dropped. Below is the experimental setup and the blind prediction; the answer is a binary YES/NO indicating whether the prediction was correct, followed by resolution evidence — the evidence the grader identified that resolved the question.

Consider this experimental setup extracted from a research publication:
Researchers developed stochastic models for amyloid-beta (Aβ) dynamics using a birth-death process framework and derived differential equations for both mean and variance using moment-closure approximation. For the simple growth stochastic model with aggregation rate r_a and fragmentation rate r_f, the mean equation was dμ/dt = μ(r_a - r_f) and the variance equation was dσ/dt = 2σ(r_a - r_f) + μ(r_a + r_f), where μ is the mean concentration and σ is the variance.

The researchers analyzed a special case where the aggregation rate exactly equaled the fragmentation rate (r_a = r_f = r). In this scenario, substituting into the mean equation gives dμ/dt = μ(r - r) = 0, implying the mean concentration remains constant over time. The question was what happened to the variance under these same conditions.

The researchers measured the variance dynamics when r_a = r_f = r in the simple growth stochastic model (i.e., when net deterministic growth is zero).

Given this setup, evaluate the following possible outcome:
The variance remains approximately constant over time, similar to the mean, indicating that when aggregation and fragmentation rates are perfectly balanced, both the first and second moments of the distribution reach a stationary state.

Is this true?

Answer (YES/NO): NO